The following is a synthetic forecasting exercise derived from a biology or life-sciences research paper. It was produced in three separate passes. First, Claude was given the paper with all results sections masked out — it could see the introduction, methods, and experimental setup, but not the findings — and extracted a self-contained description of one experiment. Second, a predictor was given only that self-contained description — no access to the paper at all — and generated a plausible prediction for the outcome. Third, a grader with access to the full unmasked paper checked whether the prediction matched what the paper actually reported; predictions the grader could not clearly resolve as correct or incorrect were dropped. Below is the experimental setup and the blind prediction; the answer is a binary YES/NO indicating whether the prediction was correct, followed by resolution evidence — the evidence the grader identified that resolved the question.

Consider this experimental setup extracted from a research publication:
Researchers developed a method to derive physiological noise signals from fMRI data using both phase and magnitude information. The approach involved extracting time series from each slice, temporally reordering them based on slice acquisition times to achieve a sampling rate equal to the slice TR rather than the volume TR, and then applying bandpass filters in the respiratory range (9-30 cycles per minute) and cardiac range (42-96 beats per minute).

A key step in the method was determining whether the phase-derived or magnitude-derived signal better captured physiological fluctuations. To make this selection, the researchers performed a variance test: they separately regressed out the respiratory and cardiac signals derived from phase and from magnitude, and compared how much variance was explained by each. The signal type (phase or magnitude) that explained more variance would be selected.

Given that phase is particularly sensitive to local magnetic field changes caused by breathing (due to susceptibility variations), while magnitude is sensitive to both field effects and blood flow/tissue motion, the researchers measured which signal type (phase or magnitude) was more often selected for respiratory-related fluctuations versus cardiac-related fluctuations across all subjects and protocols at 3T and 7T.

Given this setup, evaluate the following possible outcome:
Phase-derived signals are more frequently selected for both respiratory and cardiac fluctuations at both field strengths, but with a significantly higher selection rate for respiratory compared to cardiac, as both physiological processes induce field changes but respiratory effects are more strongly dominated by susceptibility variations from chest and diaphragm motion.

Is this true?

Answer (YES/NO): NO